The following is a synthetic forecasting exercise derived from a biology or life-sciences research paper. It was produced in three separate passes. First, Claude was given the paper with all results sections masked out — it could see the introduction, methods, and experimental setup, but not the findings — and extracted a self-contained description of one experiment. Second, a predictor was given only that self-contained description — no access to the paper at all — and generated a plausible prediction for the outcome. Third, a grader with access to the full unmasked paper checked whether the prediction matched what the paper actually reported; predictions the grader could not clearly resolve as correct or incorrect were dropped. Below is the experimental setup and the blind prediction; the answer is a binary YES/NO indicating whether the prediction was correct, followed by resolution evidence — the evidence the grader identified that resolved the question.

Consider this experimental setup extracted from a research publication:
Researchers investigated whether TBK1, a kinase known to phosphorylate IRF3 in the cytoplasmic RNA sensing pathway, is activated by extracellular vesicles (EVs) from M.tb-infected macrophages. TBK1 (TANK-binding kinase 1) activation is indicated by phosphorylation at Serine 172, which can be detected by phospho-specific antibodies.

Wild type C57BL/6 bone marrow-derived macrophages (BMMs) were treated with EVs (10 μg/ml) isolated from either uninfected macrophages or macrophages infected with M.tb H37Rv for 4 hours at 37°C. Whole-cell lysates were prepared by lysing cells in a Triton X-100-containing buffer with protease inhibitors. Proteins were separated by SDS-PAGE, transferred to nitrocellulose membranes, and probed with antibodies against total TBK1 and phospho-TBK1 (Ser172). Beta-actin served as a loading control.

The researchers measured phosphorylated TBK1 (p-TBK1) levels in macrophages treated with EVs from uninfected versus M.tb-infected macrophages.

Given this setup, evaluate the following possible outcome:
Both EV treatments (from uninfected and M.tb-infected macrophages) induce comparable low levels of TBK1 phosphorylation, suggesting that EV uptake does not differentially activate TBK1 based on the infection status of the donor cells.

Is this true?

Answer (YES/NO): NO